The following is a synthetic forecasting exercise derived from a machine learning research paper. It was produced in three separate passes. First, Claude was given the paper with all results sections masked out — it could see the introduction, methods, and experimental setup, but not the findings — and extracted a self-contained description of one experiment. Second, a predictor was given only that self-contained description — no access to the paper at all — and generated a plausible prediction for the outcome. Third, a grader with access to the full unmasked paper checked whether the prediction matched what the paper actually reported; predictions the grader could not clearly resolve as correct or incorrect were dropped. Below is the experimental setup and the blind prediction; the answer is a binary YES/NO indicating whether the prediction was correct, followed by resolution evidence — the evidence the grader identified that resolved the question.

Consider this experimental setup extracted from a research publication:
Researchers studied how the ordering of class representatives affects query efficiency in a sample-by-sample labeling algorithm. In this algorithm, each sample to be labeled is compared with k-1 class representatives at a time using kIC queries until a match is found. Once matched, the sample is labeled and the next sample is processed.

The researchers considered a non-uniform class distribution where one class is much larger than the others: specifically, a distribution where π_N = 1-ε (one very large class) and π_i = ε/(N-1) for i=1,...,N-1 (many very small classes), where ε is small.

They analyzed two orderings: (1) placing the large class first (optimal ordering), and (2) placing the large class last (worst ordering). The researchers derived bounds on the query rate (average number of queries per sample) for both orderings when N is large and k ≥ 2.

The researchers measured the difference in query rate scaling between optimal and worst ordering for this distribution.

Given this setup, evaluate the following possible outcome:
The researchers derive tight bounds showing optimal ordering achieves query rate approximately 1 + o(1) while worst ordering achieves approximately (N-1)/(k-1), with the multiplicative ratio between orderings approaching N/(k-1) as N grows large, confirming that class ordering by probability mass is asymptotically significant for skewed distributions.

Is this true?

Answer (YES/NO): NO